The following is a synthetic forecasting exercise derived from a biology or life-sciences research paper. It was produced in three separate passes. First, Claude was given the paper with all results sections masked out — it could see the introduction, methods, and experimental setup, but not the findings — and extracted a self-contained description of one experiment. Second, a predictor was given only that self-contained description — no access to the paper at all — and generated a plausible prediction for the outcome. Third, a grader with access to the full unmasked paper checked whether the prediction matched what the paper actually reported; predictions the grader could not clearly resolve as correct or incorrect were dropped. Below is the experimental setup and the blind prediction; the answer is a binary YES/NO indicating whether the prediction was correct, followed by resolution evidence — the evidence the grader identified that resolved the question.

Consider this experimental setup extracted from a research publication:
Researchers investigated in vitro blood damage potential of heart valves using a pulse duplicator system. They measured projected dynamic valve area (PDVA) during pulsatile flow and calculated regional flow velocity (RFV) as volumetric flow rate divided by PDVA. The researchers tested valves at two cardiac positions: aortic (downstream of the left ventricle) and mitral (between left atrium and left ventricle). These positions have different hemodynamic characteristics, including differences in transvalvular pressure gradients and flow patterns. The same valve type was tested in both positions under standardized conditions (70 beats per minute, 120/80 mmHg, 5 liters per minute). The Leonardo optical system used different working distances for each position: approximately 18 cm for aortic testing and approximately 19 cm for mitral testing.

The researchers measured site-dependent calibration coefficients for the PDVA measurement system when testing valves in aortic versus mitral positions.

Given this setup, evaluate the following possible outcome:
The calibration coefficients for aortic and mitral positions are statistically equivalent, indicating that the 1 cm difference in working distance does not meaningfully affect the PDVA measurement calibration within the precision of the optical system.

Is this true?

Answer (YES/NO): NO